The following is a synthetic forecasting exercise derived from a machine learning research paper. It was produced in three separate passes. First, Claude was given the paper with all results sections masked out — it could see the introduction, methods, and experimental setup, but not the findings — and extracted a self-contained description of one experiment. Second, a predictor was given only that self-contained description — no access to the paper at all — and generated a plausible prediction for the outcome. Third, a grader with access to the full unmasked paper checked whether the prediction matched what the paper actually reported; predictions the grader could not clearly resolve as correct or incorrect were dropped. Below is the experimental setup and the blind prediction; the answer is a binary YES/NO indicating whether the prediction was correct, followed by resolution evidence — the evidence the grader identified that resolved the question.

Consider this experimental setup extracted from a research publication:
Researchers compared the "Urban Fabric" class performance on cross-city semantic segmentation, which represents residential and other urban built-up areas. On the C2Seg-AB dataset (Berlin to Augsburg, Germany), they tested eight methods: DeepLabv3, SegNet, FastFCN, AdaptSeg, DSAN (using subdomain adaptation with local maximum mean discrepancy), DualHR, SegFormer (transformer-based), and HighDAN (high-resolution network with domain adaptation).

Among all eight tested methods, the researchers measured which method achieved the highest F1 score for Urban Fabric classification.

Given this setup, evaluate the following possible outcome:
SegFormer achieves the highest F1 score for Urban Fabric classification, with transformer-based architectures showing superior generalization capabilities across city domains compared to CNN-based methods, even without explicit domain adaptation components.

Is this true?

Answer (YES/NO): NO